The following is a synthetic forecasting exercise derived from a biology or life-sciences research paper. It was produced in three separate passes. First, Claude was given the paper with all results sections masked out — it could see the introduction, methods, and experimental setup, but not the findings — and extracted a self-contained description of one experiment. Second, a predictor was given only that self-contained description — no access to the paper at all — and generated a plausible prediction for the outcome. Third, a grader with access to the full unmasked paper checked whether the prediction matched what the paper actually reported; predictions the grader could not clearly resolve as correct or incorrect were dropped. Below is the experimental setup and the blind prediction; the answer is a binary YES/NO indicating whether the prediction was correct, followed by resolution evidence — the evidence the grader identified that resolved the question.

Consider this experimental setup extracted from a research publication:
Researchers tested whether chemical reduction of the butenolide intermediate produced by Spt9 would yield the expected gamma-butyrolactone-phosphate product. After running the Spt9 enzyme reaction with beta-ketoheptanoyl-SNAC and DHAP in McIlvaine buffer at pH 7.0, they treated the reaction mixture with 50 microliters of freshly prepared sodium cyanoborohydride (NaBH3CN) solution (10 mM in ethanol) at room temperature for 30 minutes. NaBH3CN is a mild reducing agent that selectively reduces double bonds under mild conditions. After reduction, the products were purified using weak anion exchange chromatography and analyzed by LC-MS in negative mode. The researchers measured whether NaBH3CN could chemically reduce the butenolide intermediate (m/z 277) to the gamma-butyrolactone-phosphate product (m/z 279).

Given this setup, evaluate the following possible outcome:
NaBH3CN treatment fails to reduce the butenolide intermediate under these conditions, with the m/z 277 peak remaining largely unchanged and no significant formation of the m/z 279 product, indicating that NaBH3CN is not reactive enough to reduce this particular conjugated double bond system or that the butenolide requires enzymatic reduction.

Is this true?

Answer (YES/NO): NO